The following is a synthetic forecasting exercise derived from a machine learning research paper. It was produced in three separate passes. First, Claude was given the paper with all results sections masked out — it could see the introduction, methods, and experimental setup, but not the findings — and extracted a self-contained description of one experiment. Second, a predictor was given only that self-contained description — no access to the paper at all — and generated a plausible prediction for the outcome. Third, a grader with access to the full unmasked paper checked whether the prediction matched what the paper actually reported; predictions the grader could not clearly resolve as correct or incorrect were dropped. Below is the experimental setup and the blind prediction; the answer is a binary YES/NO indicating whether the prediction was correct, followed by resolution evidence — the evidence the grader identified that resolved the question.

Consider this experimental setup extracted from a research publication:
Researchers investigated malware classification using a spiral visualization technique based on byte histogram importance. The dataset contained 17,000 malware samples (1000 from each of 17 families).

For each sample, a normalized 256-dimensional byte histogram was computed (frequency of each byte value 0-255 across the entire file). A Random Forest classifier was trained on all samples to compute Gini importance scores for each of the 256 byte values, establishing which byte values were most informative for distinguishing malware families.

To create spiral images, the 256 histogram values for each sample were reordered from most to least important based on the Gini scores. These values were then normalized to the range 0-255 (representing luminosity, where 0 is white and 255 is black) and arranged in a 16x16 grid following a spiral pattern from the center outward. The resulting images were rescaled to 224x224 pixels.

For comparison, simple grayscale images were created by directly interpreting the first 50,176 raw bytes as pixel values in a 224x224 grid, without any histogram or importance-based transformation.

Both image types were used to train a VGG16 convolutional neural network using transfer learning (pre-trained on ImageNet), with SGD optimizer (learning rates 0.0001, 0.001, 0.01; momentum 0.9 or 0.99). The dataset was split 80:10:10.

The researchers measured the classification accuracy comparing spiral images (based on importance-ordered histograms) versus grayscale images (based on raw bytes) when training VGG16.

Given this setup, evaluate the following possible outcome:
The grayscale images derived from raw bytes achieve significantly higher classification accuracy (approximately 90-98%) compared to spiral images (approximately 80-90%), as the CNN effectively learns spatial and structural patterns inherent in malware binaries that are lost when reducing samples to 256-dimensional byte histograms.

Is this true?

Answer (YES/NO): NO